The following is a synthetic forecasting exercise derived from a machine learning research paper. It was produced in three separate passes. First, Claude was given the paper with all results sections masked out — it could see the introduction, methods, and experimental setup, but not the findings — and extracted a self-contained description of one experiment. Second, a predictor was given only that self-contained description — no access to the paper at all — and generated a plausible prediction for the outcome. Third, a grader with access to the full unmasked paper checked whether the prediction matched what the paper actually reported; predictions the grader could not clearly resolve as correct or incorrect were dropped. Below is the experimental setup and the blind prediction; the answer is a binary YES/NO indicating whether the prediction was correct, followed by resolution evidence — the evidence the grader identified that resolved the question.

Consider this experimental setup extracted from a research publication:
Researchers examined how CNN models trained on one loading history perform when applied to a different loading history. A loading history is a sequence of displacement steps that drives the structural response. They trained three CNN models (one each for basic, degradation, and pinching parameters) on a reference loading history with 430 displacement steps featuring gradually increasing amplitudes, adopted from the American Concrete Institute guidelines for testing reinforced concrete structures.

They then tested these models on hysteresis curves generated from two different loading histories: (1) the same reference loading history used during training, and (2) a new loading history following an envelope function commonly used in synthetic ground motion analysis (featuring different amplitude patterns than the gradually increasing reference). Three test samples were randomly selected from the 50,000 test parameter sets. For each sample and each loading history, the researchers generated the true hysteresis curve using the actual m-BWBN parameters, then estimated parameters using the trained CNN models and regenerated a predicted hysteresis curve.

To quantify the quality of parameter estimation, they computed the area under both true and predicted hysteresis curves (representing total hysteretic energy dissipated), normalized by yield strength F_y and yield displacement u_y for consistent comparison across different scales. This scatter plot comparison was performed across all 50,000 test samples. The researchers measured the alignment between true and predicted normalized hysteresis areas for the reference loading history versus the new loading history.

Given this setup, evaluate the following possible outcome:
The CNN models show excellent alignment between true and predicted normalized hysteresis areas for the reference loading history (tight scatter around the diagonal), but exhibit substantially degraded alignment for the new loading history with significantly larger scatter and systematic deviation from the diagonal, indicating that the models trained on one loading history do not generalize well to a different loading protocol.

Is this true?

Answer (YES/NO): NO